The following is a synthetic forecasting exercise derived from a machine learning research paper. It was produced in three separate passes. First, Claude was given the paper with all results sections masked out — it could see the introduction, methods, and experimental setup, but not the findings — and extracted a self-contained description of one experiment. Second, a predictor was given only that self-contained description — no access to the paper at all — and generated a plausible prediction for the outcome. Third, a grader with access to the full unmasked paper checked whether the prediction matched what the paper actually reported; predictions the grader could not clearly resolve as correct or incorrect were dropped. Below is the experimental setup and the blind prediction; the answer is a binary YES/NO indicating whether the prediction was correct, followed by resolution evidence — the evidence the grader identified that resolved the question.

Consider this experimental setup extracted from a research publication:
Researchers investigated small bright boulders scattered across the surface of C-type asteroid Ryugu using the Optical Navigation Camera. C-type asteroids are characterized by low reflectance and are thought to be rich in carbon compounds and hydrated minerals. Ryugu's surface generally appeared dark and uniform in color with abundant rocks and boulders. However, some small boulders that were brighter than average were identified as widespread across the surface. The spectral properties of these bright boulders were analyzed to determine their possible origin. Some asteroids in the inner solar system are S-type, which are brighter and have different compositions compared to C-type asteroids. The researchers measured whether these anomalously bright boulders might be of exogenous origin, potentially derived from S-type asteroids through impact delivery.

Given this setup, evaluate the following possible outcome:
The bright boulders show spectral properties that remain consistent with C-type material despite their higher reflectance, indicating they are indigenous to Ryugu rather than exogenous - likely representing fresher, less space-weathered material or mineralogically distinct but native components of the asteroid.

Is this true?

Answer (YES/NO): NO